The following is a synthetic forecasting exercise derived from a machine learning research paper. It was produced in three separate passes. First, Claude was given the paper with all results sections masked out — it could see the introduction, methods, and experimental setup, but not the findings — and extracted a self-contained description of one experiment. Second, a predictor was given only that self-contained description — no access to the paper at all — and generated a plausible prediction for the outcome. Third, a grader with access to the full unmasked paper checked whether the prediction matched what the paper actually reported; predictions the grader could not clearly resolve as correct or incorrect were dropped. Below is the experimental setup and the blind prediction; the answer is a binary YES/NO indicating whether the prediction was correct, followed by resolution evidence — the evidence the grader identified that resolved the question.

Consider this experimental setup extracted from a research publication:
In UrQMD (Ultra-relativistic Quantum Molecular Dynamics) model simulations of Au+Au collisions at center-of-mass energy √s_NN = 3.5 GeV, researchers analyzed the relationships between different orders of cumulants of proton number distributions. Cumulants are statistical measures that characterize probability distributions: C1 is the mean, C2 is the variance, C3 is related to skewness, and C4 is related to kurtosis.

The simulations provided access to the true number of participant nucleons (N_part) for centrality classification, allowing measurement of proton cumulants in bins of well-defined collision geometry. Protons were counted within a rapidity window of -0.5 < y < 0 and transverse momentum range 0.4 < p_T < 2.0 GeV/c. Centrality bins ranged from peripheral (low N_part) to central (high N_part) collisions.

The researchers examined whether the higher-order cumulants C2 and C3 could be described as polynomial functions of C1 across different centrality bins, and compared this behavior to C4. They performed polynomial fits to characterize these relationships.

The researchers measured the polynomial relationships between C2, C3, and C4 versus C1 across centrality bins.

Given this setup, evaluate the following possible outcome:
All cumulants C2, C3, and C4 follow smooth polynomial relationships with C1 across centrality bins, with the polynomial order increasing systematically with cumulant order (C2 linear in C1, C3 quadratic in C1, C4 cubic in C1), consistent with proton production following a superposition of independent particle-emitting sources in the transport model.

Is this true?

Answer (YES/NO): NO